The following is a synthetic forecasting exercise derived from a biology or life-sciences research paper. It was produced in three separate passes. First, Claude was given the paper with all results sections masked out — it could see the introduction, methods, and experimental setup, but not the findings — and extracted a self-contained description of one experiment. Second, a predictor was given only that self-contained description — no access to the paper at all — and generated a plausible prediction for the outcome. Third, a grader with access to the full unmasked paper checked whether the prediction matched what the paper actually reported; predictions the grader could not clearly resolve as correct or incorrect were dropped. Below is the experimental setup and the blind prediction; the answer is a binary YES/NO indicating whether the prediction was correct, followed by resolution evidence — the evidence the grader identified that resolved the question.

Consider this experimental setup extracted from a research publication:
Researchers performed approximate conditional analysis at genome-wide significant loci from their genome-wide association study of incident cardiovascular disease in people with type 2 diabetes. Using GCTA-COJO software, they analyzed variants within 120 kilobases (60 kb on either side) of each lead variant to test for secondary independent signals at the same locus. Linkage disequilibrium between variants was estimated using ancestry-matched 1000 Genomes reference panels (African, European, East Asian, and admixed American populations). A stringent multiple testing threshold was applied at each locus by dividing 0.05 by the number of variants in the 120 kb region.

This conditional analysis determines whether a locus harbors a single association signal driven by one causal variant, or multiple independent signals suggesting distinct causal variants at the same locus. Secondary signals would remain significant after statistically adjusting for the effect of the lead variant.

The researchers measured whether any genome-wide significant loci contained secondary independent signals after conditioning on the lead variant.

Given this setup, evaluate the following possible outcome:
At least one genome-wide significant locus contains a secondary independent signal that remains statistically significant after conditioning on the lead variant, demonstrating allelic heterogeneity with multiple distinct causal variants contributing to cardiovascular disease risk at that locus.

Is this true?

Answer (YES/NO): NO